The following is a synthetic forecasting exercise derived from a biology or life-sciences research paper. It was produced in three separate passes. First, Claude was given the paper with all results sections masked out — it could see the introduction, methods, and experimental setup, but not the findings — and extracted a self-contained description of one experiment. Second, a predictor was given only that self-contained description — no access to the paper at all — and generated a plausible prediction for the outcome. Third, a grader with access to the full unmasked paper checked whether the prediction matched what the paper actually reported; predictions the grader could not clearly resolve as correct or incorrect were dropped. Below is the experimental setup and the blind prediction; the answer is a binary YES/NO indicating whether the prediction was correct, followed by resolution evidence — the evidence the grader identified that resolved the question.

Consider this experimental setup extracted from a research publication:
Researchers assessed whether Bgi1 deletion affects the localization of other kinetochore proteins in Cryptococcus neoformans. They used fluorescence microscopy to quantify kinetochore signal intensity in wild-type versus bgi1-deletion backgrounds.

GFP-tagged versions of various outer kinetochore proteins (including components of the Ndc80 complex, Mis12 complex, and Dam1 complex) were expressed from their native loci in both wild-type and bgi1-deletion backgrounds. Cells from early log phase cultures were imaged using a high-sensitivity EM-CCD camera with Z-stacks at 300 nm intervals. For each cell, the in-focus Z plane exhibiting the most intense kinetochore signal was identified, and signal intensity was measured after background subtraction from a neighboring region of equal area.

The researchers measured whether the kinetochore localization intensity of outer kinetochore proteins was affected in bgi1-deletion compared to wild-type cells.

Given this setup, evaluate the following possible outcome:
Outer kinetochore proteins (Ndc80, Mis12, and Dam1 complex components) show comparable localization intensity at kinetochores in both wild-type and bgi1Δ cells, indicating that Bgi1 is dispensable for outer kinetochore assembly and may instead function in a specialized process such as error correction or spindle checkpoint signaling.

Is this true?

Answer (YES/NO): YES